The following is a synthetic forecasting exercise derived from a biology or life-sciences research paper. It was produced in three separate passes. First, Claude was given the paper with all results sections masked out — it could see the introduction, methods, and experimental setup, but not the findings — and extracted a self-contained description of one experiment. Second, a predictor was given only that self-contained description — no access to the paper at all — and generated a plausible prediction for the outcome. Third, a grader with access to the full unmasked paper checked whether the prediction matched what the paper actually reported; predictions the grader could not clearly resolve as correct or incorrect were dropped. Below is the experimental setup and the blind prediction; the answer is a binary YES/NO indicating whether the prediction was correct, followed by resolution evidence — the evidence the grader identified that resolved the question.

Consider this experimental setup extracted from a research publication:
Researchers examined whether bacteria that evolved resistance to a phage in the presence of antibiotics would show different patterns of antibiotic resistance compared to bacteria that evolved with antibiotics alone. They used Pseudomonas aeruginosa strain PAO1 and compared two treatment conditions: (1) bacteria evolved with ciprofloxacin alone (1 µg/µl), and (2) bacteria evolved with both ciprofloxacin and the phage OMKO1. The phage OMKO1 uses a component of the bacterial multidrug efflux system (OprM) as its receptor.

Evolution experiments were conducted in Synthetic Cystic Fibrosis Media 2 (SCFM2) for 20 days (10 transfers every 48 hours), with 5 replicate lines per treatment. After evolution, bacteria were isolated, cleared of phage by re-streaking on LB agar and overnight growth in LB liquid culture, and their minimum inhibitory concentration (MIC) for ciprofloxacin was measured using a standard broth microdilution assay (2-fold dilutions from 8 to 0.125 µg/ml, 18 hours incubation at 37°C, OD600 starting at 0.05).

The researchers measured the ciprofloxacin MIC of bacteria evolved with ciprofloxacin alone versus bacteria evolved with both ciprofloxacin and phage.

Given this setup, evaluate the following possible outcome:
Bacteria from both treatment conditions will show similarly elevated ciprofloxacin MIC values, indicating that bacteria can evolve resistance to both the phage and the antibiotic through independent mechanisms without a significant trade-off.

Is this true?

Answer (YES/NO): NO